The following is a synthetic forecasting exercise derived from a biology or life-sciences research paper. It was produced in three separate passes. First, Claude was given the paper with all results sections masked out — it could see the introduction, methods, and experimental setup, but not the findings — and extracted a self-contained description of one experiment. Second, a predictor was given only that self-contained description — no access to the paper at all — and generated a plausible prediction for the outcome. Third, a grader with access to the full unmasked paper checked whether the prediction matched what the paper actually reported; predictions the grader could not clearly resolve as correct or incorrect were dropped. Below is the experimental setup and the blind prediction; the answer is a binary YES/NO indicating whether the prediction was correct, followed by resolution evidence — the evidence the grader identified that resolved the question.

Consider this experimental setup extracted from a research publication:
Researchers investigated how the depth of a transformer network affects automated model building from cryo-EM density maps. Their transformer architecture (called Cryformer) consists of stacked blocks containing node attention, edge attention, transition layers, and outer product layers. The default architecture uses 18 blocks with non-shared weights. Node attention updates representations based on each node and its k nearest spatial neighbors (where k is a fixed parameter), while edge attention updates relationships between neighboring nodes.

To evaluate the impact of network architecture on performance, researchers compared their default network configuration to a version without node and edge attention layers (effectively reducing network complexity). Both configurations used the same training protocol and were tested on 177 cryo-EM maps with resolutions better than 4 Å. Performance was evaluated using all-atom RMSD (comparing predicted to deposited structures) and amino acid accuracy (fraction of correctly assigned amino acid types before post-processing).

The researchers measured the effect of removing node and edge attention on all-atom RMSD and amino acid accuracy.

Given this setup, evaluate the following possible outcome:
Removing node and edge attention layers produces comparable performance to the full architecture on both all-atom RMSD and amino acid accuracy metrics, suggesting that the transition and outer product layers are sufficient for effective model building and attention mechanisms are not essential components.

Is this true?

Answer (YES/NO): NO